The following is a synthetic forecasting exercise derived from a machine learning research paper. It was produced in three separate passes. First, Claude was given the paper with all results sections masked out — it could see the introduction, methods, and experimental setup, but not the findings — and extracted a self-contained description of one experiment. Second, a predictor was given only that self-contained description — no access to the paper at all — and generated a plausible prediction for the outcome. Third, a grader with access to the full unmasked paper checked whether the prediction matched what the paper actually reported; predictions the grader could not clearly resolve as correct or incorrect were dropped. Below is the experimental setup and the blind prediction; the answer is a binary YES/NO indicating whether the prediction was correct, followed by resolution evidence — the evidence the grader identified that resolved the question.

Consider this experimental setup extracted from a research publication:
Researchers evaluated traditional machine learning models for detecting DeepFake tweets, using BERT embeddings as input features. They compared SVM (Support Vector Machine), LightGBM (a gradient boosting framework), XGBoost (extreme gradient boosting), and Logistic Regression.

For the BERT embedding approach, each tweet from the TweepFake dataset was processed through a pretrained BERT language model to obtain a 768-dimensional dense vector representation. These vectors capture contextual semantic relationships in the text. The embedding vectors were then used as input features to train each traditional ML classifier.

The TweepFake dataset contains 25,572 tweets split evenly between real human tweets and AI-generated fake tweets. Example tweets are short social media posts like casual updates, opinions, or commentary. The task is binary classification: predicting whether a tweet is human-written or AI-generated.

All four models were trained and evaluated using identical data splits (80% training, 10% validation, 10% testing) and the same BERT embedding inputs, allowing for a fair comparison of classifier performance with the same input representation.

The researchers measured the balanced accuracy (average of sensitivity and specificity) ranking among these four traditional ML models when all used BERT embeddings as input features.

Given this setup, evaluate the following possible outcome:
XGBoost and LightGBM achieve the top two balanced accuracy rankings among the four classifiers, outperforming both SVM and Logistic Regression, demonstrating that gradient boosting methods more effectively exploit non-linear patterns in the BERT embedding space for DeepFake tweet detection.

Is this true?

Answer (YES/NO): NO